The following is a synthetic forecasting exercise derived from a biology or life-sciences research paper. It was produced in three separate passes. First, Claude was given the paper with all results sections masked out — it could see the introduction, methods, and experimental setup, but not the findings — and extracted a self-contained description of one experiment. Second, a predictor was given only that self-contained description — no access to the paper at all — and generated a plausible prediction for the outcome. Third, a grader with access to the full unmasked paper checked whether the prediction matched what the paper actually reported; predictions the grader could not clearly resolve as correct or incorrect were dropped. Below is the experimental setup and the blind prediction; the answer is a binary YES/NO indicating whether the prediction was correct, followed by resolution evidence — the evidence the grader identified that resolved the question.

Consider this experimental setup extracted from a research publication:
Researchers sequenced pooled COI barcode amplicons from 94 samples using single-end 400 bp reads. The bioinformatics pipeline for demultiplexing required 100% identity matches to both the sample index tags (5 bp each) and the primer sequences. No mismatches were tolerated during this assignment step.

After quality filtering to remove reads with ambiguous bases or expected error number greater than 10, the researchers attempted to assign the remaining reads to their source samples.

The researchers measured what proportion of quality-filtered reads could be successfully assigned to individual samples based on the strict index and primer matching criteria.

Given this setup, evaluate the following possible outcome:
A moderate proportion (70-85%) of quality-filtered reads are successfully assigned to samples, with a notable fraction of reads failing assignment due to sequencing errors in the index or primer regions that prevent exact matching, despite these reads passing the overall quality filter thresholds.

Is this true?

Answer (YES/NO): YES